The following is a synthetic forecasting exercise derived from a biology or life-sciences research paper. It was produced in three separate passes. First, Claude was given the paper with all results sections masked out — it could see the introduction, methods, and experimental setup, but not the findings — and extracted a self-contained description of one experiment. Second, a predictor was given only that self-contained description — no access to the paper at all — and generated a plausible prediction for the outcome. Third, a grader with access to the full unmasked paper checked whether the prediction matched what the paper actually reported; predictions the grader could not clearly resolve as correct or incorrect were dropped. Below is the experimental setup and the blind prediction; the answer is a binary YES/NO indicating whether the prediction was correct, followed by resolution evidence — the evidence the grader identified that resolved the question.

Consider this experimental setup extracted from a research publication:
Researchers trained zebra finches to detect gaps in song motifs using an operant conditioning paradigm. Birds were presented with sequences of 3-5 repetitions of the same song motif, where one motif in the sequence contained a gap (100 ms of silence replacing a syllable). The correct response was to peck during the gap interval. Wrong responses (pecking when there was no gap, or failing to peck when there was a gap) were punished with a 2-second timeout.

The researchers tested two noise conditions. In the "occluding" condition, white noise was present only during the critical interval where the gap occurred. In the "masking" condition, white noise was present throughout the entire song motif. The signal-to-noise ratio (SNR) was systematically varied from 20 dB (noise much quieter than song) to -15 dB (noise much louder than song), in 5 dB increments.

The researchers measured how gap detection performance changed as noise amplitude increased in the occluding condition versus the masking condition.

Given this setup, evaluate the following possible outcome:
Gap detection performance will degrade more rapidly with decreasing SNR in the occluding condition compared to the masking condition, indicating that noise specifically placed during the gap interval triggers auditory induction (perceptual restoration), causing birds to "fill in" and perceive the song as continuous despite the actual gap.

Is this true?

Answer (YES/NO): YES